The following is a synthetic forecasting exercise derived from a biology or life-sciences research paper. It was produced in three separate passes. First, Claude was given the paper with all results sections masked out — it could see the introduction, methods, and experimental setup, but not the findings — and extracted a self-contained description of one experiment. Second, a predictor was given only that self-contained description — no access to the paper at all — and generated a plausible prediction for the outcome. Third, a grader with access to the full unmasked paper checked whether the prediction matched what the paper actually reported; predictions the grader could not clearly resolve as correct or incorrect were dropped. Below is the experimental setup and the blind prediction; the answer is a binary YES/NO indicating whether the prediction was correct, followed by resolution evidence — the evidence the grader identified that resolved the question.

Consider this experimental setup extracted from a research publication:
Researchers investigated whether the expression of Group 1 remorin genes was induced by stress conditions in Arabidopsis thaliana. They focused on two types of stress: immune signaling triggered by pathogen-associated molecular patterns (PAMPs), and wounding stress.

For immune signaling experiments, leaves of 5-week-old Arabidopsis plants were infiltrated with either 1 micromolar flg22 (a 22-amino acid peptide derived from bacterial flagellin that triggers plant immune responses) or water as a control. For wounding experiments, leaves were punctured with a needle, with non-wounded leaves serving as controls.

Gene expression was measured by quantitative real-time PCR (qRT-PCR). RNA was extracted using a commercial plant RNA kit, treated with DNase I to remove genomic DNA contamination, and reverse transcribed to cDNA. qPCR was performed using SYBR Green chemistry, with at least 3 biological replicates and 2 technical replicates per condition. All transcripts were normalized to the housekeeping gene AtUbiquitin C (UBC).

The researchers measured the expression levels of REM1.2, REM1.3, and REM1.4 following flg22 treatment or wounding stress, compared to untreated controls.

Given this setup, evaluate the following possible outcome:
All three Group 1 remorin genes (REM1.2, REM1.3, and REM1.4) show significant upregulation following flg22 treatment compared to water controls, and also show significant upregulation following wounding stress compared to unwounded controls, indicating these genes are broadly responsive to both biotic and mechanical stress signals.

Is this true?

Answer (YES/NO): NO